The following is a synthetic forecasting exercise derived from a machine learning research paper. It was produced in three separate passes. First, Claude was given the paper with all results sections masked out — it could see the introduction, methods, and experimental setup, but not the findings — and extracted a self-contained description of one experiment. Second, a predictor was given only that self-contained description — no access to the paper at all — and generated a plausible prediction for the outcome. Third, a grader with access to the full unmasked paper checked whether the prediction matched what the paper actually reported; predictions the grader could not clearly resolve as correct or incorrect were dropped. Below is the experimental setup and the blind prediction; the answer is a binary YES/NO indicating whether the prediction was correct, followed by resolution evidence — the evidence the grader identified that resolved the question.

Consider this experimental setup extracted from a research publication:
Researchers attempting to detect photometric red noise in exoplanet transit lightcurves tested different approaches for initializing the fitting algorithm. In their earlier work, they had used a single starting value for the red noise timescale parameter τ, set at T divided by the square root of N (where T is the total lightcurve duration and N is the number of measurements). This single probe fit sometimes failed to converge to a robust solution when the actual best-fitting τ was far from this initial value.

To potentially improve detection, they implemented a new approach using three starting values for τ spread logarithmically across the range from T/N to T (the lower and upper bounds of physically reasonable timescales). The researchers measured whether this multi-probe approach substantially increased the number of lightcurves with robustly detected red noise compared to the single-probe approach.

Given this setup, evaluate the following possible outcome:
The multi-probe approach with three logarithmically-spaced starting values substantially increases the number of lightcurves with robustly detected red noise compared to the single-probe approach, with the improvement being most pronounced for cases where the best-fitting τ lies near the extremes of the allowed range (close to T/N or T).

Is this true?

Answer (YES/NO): NO